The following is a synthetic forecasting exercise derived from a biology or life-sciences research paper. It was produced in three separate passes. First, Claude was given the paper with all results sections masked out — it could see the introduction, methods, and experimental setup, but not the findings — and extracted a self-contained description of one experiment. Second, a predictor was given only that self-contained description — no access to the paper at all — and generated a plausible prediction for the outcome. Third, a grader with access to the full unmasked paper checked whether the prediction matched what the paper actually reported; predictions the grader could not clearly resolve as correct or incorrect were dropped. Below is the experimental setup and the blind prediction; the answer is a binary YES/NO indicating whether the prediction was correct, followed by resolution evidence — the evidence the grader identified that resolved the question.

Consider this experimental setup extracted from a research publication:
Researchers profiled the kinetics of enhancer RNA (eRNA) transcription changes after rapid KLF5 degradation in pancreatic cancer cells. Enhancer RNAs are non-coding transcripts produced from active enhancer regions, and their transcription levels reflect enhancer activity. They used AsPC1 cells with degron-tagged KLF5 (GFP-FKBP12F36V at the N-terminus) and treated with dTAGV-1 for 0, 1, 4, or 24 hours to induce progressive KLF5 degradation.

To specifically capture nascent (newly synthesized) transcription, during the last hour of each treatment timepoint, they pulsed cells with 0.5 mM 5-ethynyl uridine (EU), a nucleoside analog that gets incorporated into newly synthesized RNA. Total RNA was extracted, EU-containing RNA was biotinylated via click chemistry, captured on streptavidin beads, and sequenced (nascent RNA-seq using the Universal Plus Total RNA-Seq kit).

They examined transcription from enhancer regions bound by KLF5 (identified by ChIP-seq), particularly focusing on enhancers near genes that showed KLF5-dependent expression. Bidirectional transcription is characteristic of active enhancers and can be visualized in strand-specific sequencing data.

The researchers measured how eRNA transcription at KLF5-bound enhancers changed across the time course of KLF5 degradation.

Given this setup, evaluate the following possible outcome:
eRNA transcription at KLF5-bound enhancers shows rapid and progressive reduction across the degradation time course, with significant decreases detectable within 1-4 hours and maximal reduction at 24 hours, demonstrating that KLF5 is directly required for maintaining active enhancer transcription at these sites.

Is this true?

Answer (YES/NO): NO